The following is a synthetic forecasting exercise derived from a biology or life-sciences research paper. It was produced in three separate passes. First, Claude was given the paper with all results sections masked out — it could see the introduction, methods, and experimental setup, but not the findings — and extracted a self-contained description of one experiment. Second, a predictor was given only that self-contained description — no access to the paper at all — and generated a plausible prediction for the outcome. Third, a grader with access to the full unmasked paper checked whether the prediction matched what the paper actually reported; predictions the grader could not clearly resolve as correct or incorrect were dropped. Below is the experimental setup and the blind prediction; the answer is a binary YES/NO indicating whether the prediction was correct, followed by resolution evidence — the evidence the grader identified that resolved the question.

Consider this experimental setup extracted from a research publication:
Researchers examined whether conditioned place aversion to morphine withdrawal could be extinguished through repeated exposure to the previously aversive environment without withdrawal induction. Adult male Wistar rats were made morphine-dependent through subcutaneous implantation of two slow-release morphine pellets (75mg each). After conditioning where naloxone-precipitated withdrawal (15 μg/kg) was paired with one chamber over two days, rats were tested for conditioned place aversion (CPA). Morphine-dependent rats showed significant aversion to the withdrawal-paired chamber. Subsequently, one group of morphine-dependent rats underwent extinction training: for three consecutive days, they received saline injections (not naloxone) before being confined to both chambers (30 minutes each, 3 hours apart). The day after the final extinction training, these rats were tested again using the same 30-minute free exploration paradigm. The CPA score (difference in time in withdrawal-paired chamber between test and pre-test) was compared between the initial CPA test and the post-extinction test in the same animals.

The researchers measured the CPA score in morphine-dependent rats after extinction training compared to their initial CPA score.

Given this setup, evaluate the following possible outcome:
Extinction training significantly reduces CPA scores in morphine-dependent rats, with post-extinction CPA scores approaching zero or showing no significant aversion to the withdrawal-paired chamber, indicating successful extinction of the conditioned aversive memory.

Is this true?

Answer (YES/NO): YES